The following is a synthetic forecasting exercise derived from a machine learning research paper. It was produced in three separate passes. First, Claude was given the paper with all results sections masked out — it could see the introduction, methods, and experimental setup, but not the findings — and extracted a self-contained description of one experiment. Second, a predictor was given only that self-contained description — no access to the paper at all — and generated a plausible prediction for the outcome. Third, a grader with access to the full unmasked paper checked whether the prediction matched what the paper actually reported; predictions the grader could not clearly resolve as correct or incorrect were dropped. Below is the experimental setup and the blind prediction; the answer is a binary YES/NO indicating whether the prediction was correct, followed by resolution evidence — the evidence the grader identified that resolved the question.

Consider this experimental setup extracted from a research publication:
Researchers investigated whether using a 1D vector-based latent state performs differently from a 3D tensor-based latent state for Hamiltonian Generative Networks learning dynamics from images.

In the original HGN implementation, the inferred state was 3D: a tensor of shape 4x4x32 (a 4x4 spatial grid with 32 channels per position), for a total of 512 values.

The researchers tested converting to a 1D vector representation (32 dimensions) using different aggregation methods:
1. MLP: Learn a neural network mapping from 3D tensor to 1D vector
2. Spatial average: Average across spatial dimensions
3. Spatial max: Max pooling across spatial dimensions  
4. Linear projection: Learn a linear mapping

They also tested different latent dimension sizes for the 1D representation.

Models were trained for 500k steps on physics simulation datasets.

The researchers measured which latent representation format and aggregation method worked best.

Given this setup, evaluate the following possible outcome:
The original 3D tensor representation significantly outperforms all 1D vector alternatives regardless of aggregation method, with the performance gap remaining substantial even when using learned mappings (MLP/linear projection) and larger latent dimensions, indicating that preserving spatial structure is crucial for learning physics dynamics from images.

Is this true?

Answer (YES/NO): NO